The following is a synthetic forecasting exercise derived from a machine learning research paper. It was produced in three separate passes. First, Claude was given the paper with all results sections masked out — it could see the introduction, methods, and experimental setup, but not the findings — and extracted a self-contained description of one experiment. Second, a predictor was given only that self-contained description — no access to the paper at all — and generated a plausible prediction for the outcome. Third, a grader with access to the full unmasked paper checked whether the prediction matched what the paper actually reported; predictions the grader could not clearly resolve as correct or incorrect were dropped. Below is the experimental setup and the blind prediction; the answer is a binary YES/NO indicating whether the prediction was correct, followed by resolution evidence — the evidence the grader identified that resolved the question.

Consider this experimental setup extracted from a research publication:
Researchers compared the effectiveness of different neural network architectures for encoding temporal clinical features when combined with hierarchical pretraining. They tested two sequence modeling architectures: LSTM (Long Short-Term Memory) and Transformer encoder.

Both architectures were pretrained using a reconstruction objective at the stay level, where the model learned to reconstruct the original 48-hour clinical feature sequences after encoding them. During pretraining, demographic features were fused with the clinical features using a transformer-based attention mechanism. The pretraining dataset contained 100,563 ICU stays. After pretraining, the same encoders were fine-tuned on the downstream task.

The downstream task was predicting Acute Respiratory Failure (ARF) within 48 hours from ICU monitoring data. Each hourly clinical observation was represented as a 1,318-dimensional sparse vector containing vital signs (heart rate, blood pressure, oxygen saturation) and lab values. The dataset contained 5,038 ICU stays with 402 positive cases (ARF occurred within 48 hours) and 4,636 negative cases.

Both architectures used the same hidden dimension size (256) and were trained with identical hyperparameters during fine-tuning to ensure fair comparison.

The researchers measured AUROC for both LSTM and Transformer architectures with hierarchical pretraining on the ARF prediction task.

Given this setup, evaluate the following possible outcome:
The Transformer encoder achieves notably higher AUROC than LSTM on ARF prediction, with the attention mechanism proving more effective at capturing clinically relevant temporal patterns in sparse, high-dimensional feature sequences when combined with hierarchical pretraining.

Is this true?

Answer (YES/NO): NO